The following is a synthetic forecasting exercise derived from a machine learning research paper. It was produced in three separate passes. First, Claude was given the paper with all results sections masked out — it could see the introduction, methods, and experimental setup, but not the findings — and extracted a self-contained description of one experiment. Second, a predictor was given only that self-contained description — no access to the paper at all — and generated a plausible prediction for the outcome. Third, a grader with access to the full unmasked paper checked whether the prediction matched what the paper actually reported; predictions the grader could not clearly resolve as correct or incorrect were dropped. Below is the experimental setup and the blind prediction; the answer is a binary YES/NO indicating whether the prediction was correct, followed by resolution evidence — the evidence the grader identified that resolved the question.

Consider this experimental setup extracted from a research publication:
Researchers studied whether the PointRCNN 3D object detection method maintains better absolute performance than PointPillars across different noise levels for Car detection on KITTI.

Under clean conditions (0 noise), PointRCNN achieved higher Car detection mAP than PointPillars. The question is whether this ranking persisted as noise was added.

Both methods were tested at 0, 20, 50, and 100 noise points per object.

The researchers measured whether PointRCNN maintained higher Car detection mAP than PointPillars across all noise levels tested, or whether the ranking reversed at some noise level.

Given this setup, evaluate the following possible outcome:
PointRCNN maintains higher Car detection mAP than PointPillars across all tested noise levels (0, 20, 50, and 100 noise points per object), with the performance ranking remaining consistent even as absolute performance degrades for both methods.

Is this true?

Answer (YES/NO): YES